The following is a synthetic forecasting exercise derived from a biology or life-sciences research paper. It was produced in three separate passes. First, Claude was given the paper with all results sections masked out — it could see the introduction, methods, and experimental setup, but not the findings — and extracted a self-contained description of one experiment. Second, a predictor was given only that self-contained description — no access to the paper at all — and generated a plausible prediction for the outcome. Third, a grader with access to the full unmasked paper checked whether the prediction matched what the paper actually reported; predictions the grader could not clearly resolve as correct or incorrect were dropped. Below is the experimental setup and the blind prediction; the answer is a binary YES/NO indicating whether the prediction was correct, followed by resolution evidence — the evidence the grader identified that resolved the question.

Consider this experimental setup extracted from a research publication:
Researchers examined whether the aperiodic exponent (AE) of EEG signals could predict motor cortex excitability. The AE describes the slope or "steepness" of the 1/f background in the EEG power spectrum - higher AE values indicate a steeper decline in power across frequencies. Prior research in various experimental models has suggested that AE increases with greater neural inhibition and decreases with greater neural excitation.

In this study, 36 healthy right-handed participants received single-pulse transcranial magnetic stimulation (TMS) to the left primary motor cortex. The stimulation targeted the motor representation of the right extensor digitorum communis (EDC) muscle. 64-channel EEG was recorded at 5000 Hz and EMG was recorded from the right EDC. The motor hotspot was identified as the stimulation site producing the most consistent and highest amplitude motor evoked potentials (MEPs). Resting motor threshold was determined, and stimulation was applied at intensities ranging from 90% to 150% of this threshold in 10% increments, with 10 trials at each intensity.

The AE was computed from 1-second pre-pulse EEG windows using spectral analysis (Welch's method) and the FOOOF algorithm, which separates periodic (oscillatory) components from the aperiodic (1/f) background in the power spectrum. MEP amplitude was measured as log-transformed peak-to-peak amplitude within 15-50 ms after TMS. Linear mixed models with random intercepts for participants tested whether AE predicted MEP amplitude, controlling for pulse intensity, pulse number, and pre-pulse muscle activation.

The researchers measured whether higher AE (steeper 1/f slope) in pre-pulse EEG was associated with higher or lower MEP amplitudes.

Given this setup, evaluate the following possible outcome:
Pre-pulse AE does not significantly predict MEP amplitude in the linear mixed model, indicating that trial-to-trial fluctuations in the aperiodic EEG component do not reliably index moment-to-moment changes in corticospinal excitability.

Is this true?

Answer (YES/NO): NO